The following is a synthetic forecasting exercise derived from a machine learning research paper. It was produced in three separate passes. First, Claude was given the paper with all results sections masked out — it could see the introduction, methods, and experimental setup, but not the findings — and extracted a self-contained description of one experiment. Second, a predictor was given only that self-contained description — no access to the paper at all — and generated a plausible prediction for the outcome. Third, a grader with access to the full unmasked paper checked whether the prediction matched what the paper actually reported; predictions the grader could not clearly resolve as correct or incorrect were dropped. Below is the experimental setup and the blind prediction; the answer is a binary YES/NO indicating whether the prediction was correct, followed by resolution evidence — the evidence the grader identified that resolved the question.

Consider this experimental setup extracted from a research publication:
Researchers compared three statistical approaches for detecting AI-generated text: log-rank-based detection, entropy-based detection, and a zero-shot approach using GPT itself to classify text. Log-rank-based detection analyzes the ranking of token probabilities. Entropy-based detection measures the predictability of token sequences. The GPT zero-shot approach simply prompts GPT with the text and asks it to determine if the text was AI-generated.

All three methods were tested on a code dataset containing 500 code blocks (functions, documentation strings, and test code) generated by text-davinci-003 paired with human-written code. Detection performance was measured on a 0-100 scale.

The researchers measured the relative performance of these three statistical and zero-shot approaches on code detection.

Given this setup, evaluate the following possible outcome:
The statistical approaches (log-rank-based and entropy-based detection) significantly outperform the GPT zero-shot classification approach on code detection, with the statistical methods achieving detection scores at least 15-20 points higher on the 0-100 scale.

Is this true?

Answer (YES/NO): NO